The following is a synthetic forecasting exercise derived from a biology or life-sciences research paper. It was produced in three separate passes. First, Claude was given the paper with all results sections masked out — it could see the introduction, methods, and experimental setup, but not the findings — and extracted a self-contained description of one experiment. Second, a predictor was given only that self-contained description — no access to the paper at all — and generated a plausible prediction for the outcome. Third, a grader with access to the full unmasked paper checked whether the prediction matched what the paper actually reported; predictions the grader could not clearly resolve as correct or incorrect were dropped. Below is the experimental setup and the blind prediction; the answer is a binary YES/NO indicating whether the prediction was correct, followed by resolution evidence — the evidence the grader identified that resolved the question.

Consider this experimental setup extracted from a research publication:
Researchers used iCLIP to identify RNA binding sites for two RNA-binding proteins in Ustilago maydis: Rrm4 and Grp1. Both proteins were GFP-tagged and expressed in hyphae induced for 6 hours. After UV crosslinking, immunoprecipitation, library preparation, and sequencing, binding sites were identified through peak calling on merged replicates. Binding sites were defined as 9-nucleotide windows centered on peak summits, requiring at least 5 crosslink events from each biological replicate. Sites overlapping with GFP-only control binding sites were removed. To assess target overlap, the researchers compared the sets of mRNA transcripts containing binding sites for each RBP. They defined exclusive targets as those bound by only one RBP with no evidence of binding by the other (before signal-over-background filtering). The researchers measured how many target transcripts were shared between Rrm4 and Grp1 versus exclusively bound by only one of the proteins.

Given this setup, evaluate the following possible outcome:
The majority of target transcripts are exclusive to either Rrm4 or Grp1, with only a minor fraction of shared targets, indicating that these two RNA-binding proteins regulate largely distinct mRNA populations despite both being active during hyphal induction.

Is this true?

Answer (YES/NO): NO